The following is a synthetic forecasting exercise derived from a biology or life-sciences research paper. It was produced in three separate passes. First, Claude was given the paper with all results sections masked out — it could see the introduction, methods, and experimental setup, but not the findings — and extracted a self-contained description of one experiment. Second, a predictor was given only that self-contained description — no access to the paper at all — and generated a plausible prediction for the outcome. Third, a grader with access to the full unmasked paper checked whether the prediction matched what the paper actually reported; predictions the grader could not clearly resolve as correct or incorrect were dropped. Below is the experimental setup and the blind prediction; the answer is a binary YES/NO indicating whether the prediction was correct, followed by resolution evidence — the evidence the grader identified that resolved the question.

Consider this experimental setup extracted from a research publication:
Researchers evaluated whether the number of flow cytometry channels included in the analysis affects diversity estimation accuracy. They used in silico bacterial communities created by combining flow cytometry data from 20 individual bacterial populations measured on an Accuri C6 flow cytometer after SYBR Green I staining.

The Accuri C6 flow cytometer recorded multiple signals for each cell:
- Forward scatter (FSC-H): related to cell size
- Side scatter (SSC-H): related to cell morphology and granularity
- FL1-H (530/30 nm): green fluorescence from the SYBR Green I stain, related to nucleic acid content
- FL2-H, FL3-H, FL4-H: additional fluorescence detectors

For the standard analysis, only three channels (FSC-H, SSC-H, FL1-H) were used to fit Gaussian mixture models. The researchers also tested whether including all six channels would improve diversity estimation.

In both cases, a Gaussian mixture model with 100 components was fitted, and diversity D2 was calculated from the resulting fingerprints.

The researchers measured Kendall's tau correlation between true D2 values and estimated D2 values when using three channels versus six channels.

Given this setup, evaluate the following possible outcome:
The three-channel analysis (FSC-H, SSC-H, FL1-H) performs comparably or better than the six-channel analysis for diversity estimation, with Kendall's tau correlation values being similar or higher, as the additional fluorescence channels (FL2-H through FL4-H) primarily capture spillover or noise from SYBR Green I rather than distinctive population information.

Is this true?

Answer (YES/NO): NO